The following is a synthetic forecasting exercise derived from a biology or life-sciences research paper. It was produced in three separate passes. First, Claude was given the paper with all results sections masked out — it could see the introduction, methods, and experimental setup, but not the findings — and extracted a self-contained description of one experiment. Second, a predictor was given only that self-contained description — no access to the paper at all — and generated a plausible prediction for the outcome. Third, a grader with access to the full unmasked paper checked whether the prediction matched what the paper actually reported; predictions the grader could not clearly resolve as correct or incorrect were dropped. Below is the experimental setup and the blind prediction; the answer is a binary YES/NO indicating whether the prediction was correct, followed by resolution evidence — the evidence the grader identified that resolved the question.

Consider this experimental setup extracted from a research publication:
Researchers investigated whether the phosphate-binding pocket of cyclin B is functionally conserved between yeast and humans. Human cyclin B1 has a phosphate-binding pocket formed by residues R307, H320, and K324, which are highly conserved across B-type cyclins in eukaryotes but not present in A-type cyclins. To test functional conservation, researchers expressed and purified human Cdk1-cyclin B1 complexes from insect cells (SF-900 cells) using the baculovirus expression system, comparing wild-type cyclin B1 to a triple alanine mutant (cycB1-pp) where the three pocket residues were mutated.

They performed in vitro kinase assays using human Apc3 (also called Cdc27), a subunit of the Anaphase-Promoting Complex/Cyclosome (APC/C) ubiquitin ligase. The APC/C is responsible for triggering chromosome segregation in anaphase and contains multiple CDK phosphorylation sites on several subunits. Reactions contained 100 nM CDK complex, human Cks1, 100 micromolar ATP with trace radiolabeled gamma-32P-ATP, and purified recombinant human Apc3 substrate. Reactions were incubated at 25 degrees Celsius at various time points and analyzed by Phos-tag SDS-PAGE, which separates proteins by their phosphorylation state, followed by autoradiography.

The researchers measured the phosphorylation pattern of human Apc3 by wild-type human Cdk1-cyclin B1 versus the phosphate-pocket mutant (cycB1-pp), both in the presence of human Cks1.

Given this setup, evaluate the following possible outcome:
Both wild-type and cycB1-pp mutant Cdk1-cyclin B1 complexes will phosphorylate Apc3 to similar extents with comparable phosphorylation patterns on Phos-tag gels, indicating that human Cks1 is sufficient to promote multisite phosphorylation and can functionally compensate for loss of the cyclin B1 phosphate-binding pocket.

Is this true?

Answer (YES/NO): NO